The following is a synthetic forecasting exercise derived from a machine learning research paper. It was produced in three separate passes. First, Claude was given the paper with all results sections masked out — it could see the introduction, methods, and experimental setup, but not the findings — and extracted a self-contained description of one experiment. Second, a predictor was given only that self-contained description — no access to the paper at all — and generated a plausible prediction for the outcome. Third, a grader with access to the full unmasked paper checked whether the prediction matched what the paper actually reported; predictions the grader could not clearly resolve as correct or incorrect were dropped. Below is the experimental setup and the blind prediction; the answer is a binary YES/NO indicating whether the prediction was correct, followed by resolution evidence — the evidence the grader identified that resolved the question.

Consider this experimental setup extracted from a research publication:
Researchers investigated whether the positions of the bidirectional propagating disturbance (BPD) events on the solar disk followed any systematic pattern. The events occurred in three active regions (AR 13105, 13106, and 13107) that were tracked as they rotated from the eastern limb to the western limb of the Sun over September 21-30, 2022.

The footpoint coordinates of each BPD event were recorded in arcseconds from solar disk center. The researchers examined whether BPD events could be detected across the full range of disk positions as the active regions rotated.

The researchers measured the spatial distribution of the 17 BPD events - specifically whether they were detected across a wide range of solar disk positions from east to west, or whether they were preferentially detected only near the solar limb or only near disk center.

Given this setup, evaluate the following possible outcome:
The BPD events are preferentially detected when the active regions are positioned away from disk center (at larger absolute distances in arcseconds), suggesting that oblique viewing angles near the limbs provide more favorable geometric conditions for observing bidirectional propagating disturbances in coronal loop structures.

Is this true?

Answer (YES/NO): NO